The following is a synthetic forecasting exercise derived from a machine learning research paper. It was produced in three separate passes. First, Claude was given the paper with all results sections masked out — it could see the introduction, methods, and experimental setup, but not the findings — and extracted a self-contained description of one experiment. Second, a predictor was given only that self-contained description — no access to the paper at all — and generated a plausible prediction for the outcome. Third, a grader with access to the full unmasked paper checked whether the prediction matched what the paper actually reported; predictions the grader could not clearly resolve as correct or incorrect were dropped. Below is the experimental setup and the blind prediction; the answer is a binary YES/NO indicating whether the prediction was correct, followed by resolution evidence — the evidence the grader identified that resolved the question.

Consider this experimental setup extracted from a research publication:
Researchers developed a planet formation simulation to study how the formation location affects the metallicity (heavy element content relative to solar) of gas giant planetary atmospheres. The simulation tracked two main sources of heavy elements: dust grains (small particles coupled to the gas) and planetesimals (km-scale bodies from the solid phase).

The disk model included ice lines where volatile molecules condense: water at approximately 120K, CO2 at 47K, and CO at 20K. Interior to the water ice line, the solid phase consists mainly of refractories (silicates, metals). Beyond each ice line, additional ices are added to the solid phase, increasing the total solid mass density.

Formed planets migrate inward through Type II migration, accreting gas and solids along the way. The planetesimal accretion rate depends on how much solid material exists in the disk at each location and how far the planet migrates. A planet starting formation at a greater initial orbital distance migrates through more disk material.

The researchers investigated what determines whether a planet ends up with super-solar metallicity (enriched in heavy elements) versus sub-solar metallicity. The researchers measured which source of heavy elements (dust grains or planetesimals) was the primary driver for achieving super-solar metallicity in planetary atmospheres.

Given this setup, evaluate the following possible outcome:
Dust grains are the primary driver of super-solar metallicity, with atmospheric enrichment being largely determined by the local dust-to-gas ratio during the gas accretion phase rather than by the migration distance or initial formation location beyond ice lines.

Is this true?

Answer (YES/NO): NO